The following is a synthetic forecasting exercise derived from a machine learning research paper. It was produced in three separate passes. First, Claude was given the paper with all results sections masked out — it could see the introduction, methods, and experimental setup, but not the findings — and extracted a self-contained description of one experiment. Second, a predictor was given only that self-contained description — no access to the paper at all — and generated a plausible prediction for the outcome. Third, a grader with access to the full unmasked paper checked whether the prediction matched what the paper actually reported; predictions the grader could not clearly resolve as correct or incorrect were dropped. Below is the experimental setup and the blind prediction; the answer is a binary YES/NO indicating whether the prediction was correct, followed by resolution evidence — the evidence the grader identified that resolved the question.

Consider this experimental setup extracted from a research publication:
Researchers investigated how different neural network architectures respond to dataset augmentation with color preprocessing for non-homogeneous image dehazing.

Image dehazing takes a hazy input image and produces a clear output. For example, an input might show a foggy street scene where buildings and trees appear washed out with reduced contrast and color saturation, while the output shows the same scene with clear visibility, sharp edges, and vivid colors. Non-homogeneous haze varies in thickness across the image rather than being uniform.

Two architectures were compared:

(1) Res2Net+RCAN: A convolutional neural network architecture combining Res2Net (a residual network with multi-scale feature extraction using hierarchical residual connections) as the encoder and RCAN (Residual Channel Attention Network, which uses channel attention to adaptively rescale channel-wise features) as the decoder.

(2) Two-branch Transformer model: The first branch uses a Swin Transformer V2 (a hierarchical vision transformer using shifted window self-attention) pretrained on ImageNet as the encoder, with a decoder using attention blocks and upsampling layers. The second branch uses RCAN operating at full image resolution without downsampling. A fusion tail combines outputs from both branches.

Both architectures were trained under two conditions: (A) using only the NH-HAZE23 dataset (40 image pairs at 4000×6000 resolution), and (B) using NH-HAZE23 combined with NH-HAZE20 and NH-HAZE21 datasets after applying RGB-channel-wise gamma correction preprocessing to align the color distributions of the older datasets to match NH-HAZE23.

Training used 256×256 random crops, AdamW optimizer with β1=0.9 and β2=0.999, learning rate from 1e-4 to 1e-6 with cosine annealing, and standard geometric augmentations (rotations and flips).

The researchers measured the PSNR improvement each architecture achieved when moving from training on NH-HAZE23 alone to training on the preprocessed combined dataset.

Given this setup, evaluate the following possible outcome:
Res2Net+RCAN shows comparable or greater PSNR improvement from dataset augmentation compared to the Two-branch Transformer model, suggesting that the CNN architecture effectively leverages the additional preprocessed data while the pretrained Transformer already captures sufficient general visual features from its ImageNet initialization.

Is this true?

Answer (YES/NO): YES